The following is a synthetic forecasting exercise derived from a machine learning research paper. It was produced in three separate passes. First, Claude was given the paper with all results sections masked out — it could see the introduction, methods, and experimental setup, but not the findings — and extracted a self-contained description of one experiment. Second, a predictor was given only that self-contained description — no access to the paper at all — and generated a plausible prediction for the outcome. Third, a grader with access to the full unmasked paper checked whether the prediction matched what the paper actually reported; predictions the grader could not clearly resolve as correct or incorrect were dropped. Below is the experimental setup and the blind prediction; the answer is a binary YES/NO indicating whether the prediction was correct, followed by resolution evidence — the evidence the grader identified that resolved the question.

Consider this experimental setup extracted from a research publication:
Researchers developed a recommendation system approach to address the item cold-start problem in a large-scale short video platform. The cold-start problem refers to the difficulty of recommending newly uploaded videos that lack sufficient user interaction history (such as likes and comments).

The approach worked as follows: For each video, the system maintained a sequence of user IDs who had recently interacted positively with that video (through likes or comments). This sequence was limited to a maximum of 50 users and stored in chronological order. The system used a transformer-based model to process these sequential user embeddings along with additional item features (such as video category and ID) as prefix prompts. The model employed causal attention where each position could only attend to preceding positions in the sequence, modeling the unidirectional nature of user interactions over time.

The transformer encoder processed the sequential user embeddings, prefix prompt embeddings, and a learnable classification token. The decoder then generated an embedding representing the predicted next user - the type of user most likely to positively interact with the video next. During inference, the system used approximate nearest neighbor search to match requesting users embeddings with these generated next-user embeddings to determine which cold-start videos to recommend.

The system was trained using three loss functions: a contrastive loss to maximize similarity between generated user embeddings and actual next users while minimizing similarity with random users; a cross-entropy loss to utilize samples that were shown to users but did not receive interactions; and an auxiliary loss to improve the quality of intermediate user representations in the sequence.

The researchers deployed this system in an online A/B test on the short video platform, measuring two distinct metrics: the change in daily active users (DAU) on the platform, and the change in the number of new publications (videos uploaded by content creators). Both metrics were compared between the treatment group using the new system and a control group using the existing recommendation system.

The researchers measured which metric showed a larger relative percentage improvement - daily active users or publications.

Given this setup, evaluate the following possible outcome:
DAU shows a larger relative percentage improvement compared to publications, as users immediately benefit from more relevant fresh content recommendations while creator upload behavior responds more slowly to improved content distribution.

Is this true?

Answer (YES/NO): NO